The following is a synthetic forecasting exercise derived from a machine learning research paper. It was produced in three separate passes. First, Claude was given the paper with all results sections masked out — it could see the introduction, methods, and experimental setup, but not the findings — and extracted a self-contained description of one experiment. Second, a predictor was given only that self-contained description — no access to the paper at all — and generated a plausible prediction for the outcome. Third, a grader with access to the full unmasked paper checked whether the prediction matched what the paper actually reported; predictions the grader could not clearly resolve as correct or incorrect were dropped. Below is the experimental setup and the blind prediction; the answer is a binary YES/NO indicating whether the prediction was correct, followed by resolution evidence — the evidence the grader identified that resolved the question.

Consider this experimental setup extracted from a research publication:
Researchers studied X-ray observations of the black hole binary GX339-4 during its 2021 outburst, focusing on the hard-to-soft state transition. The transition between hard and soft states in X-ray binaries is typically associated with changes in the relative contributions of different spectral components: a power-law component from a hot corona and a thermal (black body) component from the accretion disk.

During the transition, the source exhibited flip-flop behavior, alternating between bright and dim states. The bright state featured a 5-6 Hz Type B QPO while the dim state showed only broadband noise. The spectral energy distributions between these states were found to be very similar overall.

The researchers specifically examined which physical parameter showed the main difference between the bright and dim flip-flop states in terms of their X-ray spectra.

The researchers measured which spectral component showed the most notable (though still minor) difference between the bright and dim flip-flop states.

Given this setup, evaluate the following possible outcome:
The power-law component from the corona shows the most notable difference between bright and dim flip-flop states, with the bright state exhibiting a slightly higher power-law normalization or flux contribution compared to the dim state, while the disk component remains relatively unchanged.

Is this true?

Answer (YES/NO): NO